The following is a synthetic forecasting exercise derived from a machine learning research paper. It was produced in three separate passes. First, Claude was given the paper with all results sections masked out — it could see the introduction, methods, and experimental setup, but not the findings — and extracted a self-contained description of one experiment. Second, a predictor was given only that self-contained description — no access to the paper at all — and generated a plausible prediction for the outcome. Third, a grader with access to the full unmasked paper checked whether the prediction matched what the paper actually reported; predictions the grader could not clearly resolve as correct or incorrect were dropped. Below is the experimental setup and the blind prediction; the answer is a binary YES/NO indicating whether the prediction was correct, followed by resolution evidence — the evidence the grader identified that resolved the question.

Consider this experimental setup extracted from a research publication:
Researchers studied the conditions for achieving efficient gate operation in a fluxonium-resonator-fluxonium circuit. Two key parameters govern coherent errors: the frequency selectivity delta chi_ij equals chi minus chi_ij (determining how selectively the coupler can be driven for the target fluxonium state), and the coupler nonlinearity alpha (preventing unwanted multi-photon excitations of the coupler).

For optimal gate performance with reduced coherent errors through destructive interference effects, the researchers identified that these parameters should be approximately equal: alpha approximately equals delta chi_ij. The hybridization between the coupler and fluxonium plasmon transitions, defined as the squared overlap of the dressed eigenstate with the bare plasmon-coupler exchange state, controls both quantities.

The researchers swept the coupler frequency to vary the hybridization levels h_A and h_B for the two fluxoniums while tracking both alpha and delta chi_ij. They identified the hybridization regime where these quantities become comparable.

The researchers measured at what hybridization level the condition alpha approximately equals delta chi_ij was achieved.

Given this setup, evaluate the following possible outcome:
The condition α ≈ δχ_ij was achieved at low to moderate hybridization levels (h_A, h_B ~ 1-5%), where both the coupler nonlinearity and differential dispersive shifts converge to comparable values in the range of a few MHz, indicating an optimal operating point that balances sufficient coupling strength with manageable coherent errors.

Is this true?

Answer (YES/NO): NO